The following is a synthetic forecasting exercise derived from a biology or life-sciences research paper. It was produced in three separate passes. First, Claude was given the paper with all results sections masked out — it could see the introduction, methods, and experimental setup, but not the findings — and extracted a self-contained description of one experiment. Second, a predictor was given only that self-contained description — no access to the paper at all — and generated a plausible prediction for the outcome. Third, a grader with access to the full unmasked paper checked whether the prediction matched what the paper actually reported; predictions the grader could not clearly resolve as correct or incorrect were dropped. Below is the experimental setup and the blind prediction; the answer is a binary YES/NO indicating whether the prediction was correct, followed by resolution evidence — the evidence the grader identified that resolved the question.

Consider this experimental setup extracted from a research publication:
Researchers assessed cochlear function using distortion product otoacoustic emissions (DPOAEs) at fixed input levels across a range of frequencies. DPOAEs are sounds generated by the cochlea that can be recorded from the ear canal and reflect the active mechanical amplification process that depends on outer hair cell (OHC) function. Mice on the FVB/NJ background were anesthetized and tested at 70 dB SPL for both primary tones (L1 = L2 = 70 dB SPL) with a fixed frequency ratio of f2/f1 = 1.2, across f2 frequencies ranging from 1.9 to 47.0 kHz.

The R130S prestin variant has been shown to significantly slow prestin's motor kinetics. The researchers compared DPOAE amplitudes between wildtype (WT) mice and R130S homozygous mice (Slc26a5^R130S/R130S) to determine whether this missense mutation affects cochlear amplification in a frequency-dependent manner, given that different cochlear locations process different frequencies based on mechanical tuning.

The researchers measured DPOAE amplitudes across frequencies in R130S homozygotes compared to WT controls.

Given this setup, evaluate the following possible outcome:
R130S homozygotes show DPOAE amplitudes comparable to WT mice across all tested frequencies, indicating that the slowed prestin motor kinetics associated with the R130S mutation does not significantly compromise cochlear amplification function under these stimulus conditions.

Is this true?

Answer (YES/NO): NO